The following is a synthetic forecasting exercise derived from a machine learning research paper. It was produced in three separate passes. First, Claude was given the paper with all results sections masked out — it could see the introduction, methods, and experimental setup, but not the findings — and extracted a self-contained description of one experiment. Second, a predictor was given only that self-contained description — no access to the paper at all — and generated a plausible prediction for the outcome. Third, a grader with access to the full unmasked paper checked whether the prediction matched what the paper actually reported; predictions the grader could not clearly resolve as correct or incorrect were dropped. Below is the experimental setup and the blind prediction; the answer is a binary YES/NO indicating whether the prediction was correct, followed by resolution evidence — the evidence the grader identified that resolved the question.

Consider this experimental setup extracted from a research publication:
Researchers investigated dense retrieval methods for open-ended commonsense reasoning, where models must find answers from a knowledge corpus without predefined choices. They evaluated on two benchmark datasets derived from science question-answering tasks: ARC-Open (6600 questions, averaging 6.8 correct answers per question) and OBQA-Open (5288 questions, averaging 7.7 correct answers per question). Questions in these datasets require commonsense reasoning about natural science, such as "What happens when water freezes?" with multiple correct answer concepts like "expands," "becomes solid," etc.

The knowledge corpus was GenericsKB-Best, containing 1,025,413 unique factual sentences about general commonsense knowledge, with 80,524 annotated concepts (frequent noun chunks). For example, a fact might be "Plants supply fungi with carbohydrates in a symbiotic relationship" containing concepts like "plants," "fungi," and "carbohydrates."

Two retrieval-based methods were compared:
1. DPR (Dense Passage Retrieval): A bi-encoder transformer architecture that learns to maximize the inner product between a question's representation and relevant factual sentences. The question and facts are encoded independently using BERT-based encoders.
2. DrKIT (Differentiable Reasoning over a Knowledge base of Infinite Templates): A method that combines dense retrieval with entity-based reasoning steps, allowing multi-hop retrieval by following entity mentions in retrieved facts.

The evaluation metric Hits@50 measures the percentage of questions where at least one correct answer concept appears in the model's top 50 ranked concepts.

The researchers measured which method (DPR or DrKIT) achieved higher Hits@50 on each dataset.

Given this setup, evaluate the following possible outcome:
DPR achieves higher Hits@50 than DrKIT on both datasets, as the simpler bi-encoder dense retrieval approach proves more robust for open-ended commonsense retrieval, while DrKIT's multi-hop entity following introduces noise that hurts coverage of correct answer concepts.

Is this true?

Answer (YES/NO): NO